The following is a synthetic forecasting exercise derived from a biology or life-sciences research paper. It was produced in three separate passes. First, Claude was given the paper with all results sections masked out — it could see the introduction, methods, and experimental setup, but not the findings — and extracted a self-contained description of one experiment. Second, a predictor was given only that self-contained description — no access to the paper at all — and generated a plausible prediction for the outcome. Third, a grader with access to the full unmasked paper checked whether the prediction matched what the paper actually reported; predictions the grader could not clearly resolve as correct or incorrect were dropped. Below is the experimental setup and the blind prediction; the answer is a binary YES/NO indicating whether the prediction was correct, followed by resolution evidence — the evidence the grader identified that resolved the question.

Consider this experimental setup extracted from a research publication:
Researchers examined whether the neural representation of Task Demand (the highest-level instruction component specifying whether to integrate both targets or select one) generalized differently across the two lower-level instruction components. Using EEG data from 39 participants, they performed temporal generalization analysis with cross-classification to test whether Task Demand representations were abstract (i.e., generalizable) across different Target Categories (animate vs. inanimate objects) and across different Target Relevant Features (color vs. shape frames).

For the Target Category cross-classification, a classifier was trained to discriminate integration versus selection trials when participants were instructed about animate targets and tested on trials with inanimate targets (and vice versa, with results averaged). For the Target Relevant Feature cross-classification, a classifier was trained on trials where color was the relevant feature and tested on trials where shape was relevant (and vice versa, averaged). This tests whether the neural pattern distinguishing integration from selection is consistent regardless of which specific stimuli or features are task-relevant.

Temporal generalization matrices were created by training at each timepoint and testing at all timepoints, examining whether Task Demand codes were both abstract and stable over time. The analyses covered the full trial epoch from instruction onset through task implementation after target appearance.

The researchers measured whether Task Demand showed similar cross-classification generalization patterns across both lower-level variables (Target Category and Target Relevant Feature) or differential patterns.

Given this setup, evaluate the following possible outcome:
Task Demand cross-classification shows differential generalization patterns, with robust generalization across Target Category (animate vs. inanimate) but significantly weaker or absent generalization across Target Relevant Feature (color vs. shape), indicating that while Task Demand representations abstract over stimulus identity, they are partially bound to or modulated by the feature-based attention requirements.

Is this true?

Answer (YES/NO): NO